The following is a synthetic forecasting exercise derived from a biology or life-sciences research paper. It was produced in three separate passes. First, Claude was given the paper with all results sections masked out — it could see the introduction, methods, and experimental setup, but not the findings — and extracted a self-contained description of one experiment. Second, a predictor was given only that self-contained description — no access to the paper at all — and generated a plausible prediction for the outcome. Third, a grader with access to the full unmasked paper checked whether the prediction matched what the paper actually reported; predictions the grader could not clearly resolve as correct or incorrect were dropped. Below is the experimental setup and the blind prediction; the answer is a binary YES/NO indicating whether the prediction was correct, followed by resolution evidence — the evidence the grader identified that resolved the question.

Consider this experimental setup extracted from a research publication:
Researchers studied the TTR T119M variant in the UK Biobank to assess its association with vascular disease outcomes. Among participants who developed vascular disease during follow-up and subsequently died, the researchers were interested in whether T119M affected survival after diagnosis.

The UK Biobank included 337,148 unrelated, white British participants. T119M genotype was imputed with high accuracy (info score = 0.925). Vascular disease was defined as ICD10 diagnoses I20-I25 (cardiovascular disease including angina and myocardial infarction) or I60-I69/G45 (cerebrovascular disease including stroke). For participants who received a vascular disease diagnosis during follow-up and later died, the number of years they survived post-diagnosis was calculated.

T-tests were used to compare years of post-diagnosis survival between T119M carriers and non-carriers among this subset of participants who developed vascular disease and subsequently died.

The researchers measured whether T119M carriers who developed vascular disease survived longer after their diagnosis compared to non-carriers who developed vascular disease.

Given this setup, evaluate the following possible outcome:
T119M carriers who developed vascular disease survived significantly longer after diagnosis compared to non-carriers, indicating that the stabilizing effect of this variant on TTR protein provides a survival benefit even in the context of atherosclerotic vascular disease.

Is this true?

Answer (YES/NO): NO